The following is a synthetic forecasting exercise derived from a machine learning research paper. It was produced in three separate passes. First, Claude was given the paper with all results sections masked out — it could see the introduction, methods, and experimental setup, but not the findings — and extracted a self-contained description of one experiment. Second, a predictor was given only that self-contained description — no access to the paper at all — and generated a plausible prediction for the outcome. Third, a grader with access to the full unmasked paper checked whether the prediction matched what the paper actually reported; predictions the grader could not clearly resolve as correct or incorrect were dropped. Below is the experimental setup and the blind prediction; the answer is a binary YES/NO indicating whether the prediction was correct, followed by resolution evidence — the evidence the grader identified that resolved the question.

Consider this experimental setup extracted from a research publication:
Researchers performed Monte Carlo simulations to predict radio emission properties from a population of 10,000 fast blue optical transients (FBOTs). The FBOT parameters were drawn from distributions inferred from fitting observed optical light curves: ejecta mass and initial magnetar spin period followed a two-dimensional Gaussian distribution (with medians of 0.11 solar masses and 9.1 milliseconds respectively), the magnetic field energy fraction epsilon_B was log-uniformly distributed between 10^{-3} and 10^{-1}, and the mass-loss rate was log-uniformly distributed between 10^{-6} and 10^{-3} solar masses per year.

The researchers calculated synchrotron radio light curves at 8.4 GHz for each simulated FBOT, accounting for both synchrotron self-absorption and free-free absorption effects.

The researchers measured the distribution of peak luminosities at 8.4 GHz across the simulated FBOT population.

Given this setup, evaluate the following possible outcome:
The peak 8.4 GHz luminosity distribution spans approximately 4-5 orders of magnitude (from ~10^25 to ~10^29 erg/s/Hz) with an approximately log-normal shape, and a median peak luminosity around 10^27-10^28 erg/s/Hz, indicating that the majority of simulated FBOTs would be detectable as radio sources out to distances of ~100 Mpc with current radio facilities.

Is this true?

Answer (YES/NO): NO